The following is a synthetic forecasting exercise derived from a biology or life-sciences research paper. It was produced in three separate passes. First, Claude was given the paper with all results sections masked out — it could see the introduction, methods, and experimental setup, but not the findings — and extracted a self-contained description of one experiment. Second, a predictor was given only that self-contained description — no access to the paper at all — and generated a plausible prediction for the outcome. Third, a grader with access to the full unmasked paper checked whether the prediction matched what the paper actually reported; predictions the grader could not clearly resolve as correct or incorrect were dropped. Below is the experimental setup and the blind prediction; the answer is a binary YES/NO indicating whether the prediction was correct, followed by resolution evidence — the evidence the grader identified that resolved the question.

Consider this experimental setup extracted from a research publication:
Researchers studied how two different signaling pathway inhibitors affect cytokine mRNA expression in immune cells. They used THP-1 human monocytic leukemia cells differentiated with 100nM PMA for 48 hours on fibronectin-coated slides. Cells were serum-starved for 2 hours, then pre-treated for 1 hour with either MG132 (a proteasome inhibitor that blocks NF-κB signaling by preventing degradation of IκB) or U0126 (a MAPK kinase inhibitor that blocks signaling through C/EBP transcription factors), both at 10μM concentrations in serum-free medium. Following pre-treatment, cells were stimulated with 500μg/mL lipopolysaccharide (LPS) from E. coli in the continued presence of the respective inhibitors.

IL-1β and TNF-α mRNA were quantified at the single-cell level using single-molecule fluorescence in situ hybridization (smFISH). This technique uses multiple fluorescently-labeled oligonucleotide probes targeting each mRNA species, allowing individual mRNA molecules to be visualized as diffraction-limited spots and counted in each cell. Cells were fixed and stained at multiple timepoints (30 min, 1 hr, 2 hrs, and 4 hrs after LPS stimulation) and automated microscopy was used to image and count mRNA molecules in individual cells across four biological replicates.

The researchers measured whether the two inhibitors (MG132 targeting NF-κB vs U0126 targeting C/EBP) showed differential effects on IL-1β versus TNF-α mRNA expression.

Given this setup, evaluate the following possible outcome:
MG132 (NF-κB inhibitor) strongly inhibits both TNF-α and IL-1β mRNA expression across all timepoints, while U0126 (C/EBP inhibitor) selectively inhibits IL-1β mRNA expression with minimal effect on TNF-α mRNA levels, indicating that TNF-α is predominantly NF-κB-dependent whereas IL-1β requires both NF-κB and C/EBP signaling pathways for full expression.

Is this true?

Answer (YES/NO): YES